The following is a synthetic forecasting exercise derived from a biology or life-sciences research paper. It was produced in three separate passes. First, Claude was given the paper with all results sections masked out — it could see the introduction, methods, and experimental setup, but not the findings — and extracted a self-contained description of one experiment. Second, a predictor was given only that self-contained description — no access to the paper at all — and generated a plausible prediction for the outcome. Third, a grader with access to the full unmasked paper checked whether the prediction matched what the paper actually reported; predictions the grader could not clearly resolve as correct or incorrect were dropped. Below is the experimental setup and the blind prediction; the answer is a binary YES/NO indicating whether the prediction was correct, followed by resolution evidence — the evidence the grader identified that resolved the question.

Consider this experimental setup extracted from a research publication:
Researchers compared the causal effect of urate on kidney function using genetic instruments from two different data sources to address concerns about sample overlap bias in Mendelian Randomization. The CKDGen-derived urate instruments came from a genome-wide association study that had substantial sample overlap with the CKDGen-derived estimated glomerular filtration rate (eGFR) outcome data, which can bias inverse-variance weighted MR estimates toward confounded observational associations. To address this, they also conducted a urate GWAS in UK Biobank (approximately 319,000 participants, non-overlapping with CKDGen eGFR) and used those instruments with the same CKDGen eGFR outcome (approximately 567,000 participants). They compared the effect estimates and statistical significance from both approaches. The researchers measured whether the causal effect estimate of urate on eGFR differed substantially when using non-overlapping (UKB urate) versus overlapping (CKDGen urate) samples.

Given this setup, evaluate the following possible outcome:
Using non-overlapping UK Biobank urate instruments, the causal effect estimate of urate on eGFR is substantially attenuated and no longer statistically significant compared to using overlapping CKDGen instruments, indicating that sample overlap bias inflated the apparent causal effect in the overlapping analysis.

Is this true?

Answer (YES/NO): NO